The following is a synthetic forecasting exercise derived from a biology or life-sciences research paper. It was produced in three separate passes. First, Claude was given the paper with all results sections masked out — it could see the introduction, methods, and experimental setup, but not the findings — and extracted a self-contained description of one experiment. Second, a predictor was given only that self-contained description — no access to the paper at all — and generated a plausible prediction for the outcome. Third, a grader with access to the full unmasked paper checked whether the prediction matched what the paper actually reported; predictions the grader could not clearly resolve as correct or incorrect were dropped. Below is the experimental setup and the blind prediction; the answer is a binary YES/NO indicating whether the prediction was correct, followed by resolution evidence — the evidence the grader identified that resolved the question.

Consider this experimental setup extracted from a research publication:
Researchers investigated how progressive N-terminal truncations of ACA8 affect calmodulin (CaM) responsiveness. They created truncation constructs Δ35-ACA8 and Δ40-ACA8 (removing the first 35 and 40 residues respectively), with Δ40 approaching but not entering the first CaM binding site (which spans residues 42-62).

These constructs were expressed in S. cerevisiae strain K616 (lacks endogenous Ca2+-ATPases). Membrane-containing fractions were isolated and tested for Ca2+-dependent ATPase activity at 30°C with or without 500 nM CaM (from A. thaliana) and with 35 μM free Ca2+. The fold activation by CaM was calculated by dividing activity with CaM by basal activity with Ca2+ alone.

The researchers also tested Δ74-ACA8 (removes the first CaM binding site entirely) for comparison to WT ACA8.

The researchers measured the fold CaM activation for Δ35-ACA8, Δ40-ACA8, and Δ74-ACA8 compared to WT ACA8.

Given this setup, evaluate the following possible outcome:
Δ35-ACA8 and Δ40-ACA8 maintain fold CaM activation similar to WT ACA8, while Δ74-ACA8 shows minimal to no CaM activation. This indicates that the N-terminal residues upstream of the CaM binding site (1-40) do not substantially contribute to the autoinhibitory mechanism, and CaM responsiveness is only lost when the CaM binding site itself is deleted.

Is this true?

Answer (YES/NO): NO